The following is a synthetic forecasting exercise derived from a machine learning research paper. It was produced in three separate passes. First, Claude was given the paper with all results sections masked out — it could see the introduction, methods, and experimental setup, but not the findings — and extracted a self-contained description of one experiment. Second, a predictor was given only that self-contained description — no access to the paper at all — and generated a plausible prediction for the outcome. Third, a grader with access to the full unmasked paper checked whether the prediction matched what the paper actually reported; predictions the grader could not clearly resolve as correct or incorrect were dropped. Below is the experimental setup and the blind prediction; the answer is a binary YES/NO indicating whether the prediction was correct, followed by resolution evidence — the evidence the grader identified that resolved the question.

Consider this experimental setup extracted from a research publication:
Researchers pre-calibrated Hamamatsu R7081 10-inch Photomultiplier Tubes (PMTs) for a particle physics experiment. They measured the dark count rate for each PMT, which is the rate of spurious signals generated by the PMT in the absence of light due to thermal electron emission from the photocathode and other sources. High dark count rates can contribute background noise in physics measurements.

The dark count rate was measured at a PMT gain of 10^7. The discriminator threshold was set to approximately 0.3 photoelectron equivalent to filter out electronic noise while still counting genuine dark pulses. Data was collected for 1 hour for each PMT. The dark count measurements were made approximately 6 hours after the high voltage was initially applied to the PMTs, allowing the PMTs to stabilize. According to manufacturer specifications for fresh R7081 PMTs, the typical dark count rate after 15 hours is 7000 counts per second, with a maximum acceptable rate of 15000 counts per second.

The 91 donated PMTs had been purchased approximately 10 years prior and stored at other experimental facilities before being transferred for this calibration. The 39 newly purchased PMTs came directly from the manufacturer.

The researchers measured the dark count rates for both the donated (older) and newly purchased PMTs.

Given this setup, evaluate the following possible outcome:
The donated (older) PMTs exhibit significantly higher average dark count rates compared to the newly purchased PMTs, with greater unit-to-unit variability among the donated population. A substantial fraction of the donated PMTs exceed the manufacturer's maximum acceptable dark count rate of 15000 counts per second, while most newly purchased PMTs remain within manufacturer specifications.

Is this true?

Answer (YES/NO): NO